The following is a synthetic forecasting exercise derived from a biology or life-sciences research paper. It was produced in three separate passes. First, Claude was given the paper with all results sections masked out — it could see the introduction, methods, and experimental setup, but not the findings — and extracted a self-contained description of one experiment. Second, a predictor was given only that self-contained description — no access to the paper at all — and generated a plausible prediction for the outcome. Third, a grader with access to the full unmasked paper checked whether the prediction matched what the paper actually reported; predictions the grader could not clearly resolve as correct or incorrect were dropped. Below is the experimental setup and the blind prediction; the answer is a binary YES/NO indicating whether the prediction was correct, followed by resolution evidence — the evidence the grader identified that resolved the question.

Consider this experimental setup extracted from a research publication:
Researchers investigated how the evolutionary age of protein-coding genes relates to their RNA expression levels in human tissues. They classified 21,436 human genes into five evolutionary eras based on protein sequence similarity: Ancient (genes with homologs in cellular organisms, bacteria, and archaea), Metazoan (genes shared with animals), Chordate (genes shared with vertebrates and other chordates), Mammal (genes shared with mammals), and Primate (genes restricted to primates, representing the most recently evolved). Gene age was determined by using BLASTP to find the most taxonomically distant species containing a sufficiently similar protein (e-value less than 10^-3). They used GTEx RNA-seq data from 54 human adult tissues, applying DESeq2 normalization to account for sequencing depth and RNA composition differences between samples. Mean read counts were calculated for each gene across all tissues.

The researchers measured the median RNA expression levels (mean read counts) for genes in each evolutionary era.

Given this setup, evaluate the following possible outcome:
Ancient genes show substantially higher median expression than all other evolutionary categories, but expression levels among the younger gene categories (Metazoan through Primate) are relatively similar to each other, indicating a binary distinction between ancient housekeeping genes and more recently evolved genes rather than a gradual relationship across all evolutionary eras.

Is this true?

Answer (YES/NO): NO